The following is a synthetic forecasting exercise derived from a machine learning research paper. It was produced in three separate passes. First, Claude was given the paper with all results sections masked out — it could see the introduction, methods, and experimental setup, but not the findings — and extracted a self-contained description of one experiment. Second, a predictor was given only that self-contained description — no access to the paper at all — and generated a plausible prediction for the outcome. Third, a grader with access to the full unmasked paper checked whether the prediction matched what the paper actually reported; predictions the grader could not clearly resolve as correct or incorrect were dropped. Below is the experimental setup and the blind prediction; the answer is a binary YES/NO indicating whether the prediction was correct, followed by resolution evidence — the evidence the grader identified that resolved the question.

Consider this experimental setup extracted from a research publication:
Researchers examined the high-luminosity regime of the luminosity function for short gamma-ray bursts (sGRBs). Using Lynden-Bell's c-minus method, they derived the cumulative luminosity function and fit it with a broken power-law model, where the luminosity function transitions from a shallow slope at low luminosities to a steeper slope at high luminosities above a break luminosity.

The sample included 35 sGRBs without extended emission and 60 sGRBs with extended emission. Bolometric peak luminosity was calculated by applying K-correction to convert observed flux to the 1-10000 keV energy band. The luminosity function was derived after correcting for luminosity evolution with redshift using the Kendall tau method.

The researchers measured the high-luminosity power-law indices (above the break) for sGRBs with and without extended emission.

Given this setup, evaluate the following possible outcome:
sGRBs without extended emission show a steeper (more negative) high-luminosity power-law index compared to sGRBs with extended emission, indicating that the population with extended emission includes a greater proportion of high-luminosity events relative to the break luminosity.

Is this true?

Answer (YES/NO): NO